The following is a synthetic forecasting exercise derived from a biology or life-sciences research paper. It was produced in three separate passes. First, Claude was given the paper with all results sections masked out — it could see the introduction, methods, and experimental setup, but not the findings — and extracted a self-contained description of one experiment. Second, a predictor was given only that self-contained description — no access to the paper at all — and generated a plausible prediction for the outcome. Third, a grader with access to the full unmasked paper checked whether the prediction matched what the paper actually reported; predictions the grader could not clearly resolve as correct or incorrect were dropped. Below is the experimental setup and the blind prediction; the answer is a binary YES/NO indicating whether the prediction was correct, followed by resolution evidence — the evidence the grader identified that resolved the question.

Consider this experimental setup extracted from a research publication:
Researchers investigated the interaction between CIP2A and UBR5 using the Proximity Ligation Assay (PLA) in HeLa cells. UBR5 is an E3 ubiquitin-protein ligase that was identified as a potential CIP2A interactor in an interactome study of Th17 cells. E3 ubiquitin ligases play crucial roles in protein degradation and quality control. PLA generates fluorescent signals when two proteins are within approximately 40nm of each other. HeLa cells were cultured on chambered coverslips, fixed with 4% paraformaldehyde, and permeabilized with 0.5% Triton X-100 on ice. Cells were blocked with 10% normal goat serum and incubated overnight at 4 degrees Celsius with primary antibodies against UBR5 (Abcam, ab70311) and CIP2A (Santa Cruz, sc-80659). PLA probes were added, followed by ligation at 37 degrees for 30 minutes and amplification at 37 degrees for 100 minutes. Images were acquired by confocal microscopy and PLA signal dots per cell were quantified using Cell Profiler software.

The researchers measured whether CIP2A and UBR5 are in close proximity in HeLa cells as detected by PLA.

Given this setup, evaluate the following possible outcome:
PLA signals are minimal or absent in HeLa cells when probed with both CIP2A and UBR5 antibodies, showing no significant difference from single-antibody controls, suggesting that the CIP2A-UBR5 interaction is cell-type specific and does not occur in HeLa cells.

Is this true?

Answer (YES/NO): NO